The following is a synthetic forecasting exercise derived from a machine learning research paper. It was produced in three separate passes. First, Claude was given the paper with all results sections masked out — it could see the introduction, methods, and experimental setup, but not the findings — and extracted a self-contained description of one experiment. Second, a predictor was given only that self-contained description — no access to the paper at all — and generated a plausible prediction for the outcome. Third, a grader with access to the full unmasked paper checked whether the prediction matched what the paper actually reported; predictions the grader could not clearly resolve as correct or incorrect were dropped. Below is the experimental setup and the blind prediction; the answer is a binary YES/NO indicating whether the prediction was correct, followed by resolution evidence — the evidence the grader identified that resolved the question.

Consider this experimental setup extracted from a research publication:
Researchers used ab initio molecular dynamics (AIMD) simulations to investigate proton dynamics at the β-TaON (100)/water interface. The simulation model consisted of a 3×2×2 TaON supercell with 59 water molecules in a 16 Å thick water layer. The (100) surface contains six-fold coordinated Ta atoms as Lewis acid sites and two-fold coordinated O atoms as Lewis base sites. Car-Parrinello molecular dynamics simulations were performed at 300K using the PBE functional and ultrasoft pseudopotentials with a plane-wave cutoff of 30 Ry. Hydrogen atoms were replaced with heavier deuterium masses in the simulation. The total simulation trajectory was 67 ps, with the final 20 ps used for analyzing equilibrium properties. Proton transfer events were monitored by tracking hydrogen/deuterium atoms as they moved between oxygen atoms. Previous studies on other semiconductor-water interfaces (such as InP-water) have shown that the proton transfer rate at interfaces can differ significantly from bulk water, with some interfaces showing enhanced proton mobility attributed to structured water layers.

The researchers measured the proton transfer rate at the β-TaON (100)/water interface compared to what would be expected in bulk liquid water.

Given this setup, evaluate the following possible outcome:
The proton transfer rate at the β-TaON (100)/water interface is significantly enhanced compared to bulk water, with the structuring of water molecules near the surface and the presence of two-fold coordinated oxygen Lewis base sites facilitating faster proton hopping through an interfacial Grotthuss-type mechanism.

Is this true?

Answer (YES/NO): YES